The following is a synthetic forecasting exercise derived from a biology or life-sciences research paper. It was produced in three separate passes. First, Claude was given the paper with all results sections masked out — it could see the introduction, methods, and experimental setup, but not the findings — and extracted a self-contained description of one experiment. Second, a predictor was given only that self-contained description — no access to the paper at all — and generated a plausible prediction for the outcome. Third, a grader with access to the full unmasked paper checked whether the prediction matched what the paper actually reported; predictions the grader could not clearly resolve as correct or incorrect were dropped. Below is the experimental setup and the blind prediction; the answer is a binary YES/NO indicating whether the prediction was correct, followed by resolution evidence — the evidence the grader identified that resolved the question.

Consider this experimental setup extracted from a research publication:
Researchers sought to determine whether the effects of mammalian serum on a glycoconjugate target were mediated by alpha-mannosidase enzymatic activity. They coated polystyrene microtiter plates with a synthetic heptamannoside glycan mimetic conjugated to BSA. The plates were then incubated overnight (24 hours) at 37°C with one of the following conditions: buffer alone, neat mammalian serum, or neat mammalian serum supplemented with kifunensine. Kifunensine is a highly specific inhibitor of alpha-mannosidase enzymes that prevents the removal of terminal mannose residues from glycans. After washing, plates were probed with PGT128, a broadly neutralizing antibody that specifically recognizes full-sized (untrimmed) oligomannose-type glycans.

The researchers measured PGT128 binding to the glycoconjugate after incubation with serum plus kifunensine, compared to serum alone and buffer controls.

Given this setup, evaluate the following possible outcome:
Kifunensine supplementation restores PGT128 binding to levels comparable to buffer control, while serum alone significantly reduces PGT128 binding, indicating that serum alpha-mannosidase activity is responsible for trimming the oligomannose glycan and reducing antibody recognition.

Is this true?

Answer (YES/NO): YES